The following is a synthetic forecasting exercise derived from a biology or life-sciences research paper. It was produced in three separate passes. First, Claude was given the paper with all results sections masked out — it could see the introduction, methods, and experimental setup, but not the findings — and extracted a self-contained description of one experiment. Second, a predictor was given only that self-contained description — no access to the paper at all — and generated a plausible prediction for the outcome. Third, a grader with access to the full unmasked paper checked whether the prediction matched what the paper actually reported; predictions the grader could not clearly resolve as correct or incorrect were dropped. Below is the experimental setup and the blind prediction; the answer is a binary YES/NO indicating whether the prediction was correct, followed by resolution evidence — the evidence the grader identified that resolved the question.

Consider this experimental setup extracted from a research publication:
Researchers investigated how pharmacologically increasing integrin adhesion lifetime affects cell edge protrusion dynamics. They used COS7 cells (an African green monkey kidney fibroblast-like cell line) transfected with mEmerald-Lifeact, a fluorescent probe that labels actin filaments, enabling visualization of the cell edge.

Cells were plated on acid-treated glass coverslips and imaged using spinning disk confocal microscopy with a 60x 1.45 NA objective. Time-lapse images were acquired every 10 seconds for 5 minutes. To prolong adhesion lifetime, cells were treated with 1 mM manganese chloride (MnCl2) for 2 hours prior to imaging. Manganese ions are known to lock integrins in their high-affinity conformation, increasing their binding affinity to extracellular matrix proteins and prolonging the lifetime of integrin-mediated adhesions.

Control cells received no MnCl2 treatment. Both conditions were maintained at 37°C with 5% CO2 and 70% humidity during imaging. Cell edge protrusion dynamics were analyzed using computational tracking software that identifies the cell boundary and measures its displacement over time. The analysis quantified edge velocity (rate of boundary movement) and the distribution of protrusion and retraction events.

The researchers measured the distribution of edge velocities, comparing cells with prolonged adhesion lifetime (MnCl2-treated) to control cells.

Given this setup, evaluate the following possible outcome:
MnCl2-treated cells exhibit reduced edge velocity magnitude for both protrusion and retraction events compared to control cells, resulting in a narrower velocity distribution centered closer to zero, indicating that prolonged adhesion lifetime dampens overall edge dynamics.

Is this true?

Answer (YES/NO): NO